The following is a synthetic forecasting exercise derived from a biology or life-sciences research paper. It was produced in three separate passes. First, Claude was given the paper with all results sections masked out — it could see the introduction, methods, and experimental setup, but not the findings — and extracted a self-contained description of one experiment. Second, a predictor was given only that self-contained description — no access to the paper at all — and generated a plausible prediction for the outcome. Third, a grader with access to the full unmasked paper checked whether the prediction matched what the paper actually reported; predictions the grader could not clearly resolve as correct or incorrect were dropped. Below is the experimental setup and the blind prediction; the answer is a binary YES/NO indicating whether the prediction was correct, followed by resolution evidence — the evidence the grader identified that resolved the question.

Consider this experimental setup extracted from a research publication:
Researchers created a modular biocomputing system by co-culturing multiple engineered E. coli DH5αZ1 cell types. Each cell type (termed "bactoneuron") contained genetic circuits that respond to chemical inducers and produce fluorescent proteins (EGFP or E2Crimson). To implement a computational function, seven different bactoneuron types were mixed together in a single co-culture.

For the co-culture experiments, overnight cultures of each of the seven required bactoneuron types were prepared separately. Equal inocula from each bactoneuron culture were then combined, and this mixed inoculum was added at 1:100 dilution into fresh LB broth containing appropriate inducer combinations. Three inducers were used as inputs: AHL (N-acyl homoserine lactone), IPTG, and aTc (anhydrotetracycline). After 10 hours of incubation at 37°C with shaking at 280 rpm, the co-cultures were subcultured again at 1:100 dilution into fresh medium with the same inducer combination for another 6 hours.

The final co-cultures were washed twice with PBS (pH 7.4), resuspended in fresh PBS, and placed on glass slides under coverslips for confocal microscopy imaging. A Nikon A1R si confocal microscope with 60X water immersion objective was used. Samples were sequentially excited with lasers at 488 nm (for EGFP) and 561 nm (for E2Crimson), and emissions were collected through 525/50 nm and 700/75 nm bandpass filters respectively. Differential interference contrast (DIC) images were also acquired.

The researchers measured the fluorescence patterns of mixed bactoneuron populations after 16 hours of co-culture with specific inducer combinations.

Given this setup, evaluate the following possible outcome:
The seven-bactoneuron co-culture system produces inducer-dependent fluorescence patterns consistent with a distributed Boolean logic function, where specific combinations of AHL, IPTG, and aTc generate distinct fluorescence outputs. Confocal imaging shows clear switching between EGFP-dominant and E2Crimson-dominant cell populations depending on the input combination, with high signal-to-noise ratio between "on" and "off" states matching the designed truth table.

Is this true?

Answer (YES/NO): YES